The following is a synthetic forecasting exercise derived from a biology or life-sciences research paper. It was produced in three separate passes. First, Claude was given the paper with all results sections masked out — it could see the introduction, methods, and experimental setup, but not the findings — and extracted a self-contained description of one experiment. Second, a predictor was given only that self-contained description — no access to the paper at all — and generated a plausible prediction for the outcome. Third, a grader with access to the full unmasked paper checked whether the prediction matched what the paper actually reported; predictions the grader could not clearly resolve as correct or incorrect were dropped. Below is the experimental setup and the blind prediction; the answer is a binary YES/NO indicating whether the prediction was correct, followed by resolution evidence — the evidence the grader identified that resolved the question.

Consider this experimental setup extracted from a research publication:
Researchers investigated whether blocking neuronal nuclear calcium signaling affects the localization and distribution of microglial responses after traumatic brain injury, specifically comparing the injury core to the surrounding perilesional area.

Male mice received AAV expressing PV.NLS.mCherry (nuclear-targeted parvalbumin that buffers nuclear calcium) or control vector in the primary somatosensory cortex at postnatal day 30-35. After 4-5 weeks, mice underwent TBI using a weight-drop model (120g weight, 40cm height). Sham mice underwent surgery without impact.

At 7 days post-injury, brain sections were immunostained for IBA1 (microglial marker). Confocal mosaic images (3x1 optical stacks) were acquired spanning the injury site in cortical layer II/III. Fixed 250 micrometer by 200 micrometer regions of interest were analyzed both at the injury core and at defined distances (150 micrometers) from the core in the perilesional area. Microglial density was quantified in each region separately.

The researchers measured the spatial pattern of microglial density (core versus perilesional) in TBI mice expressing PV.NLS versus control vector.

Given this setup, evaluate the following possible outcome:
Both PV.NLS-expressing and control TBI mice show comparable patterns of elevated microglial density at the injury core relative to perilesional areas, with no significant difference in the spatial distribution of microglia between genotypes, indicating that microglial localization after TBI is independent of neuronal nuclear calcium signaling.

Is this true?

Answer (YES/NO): NO